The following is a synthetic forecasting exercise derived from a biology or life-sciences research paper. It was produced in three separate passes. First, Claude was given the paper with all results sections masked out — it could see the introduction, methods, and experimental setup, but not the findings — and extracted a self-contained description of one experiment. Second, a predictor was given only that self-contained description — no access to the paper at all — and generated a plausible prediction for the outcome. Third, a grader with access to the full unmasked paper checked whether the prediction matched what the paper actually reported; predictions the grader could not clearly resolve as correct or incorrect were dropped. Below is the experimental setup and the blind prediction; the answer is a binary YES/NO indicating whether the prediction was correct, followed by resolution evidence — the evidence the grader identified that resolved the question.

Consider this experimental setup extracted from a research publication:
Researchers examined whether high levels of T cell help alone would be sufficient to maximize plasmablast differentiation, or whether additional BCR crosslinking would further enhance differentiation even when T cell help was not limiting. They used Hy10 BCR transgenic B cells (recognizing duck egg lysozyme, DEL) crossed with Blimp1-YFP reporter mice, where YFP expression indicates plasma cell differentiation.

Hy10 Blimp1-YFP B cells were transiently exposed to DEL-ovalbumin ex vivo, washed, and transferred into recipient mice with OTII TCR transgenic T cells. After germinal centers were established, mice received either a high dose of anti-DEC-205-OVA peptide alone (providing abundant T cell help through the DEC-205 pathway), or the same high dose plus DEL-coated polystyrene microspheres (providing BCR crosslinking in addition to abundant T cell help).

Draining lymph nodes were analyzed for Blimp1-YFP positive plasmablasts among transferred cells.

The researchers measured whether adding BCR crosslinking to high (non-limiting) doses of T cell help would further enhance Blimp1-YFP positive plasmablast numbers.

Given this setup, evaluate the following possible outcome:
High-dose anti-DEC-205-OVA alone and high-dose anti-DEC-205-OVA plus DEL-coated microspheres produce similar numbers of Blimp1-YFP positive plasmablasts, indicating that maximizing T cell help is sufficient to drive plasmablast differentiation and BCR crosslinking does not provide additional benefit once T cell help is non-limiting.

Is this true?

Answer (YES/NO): YES